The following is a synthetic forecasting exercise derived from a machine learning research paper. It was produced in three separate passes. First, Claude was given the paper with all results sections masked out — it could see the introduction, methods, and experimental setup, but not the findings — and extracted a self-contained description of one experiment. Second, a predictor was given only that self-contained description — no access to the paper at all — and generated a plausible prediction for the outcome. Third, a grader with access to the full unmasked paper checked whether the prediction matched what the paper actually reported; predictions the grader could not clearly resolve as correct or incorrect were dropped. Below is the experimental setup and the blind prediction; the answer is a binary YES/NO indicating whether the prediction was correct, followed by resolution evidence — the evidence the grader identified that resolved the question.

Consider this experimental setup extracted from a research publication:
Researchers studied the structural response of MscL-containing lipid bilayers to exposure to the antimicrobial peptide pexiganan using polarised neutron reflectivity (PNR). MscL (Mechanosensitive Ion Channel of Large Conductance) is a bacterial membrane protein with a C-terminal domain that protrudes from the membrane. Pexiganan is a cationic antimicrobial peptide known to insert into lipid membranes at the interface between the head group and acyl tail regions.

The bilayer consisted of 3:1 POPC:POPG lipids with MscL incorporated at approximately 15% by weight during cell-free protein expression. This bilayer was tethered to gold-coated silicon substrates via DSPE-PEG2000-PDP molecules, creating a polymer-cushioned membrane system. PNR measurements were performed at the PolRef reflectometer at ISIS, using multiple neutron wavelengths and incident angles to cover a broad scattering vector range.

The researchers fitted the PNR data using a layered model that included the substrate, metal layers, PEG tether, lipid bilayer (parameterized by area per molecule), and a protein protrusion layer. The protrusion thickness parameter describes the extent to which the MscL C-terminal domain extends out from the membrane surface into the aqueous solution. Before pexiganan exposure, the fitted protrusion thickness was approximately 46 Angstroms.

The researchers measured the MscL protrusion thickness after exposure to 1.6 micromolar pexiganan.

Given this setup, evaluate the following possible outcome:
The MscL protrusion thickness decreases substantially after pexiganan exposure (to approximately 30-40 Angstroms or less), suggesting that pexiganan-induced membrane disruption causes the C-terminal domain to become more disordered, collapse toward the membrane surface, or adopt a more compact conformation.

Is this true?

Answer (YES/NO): YES